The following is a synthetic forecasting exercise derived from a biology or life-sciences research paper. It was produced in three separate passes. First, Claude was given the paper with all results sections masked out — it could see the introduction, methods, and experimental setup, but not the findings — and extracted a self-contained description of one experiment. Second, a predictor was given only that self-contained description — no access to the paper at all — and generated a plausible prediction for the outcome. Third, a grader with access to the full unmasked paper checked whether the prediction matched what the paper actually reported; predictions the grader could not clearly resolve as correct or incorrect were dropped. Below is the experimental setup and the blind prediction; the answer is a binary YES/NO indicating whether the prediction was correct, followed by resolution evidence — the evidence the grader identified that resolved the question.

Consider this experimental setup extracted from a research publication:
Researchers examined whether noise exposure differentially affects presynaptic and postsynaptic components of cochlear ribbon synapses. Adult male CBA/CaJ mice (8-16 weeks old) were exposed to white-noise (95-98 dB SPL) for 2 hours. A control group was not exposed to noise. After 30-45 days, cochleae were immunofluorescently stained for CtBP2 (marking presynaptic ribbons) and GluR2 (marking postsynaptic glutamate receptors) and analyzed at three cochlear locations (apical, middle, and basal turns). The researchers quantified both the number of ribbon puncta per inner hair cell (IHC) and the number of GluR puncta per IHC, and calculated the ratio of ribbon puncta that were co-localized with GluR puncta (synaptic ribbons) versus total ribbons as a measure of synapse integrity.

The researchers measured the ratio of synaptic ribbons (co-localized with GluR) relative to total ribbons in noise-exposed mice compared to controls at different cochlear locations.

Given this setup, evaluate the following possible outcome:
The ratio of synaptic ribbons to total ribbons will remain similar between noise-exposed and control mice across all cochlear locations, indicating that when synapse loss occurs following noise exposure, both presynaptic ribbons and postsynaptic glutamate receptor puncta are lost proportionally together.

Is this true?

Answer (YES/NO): NO